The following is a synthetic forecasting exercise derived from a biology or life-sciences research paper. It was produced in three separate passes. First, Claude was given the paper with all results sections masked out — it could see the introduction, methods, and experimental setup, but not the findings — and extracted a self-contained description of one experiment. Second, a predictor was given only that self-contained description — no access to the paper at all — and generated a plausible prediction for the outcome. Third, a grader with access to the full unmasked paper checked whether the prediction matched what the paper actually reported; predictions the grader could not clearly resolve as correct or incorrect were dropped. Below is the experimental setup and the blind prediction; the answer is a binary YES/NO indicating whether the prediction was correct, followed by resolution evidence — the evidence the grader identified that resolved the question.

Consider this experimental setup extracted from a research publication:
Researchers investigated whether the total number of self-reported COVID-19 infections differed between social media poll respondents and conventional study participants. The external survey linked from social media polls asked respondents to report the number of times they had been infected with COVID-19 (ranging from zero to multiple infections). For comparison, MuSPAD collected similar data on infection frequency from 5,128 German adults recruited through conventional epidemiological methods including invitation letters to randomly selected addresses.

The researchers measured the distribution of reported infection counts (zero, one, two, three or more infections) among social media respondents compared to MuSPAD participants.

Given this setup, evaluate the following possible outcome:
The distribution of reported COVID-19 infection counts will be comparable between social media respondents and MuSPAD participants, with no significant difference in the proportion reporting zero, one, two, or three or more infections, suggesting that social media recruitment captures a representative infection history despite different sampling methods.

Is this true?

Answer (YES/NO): YES